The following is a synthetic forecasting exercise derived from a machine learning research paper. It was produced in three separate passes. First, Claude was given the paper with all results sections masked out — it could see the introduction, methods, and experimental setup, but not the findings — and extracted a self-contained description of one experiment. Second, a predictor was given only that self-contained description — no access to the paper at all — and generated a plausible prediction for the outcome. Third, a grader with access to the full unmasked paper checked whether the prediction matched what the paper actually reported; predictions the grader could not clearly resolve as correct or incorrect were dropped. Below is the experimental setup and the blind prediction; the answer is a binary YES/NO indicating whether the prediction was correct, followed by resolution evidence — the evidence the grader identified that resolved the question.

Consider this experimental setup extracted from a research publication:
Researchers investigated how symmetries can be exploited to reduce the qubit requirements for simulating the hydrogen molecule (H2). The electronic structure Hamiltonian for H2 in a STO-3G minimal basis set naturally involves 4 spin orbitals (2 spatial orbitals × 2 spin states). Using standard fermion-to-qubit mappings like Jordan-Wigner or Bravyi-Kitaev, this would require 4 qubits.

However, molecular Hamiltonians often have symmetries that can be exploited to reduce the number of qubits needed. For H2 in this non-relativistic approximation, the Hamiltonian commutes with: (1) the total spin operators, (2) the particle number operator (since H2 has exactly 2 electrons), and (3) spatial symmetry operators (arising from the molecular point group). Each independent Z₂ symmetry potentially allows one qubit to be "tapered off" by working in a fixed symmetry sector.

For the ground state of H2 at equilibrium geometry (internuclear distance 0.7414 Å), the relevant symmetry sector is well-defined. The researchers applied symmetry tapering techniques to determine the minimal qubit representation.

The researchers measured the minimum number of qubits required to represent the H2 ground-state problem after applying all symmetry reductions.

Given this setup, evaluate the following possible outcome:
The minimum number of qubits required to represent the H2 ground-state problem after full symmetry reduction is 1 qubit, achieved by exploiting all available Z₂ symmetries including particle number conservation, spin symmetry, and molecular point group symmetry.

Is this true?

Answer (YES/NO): YES